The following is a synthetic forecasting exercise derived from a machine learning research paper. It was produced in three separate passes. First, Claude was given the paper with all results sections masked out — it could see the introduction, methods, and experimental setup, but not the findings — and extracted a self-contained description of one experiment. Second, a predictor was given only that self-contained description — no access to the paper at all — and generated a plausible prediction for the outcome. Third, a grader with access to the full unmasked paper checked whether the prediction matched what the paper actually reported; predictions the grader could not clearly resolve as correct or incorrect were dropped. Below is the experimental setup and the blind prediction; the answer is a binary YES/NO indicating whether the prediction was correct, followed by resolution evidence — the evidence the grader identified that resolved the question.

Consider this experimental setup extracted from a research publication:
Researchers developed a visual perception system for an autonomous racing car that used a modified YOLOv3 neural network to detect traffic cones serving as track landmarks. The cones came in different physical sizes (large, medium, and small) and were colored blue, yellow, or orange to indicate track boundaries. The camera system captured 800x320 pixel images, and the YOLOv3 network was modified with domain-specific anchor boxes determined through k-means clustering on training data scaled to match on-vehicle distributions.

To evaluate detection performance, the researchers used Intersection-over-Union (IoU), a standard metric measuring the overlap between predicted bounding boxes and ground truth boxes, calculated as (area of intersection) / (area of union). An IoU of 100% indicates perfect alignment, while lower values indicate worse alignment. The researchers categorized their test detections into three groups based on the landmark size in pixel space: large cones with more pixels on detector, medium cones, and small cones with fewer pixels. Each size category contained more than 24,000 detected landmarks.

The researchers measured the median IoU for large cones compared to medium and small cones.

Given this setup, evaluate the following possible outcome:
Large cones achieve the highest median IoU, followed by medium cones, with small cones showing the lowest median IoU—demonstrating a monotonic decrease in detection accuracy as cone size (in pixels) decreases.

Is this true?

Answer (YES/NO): NO